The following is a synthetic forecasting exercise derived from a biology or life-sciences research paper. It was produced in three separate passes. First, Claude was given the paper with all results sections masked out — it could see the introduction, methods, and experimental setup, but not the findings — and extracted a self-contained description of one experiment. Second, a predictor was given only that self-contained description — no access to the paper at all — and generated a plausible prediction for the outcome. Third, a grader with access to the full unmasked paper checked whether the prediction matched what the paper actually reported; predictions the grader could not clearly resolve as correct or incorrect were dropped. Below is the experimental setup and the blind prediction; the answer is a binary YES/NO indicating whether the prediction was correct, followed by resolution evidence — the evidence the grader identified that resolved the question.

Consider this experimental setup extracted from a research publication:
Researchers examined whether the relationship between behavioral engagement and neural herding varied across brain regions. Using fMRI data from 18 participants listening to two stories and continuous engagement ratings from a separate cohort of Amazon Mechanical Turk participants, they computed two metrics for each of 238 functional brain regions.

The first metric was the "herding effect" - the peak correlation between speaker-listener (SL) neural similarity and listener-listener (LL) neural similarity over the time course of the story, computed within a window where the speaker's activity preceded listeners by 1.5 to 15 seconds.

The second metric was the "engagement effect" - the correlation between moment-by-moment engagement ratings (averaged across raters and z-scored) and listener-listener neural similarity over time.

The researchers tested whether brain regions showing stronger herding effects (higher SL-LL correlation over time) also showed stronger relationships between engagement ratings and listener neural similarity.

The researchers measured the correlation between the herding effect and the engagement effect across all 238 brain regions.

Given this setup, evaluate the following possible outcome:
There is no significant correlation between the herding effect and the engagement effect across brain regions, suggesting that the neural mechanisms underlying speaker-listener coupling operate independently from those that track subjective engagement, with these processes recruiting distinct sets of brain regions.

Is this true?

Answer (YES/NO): NO